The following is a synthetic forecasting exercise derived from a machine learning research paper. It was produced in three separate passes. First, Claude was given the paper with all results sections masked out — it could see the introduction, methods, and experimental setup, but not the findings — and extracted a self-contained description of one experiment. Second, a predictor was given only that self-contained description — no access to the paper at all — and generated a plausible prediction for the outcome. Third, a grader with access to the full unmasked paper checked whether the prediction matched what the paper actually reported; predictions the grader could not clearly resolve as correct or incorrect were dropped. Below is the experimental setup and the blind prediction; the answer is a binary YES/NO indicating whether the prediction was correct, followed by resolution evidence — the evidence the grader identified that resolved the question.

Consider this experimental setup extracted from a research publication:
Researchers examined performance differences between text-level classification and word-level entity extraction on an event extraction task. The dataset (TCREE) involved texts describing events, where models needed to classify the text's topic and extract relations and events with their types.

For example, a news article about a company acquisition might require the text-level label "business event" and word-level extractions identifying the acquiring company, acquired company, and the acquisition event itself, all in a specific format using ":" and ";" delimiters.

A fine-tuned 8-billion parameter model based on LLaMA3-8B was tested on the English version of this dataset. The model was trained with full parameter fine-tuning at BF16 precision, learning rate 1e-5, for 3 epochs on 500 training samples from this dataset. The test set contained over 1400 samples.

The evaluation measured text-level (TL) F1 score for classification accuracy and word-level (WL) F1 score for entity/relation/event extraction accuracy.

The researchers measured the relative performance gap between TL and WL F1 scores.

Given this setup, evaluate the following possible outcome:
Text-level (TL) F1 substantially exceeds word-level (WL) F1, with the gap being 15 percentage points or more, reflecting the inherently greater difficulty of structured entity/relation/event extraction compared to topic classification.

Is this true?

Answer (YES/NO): YES